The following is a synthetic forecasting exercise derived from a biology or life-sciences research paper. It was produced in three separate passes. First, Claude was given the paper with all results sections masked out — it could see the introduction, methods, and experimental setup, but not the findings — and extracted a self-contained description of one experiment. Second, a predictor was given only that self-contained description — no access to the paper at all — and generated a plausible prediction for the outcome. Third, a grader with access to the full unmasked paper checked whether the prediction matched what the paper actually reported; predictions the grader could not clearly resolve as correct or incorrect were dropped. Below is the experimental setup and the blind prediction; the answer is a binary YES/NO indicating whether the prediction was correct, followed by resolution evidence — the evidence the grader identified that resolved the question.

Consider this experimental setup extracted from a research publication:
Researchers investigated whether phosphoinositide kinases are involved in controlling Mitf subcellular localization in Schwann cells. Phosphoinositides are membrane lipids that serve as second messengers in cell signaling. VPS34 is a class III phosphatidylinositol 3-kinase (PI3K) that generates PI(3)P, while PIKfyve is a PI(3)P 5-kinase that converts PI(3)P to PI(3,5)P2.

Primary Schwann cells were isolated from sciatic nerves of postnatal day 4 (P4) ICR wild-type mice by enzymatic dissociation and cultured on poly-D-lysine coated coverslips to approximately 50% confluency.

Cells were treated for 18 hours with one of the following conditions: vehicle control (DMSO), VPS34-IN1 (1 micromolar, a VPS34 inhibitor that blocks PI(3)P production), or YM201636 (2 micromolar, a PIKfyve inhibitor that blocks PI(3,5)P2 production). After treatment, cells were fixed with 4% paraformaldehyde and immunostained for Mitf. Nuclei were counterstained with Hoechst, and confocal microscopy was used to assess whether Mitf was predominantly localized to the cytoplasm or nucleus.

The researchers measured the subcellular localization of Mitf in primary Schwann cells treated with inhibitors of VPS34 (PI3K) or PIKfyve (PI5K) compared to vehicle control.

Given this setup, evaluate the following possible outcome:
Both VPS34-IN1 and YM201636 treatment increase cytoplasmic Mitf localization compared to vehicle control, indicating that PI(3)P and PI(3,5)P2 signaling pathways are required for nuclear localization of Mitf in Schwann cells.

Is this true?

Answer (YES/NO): NO